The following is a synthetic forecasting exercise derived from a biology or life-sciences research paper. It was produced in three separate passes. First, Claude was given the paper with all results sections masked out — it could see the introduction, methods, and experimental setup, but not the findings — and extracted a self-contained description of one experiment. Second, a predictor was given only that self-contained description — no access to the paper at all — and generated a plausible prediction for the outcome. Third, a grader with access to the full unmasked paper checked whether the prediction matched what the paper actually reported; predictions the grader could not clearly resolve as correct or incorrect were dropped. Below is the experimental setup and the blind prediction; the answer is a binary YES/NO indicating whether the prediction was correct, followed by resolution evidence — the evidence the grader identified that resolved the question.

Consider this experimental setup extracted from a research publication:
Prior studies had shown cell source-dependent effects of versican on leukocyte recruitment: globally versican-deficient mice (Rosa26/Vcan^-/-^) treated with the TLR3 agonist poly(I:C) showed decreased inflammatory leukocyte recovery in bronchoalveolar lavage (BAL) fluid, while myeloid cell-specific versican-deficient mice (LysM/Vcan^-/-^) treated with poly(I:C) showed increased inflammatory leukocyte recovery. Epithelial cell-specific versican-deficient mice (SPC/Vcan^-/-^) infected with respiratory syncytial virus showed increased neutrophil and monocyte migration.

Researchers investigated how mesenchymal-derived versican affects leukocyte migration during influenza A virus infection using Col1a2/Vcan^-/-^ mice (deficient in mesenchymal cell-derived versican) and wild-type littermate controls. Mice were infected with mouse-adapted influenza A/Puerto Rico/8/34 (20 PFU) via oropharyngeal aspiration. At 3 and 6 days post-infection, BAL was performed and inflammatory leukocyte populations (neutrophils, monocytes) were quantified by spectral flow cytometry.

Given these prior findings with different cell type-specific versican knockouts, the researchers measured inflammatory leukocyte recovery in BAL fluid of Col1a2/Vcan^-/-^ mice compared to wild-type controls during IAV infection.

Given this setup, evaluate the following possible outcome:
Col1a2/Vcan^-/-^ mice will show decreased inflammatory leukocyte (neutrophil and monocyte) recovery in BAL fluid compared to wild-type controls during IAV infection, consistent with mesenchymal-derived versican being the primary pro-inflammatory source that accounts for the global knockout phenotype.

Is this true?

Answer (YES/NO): YES